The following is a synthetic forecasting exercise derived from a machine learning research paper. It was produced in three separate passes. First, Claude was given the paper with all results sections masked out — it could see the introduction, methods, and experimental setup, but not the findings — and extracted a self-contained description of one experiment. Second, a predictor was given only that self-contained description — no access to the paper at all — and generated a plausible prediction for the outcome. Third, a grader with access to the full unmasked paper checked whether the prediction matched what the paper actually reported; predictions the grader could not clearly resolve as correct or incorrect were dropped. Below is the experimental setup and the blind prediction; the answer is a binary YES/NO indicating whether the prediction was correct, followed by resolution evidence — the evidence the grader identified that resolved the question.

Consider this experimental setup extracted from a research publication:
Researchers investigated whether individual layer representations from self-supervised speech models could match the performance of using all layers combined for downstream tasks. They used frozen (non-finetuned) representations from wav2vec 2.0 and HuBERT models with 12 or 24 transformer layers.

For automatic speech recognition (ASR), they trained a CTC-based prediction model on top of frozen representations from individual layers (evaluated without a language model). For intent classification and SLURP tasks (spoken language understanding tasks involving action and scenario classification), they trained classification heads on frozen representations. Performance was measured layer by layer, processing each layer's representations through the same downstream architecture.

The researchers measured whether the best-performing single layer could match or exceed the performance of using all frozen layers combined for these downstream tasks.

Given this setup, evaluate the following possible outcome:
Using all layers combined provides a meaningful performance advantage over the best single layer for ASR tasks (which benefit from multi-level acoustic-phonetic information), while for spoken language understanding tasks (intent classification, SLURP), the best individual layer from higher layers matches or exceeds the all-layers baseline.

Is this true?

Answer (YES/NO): NO